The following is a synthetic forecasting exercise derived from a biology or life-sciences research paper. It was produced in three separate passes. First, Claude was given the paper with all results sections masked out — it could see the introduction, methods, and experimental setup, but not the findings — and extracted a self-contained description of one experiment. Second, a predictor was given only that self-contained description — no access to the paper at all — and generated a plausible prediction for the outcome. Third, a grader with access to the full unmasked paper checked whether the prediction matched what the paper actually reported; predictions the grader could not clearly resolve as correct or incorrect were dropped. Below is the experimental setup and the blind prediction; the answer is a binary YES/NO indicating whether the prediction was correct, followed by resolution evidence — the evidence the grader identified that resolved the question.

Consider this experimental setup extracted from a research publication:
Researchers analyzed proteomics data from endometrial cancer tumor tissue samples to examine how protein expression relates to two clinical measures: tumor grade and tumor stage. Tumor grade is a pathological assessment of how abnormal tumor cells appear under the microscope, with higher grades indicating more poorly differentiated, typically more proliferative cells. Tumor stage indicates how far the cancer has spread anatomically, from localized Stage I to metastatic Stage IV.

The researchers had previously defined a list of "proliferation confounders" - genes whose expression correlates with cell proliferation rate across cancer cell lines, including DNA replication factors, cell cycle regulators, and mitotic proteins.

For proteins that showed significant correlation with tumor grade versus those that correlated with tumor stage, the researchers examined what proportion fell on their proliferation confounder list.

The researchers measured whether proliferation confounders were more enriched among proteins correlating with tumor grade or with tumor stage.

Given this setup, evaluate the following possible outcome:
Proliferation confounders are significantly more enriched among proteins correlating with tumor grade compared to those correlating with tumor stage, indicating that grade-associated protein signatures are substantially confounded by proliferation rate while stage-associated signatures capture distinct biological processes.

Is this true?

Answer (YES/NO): YES